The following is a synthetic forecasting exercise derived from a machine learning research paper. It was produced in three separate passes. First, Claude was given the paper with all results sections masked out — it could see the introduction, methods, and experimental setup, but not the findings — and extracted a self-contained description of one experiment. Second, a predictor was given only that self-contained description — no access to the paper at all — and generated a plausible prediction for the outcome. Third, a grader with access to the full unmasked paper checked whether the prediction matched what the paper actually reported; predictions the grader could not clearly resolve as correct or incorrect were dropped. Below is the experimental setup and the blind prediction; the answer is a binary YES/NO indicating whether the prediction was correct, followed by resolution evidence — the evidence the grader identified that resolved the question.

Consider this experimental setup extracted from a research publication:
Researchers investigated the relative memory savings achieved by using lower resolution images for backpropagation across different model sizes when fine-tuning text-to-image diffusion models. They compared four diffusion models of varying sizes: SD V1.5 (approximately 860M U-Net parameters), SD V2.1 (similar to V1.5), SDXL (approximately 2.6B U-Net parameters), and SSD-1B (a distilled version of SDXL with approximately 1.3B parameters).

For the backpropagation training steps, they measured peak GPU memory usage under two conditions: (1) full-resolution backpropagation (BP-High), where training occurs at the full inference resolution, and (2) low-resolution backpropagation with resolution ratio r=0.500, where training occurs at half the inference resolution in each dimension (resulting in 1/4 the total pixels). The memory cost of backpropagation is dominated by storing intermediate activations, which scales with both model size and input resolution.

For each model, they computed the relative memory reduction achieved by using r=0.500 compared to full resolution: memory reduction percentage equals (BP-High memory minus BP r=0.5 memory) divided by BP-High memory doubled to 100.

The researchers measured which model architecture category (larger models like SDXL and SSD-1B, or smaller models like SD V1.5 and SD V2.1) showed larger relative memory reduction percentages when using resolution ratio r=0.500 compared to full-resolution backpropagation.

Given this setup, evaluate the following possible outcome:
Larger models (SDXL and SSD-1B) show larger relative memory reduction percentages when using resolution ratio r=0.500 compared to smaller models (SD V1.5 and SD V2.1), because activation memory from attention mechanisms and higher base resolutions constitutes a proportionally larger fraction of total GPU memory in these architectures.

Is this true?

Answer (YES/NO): YES